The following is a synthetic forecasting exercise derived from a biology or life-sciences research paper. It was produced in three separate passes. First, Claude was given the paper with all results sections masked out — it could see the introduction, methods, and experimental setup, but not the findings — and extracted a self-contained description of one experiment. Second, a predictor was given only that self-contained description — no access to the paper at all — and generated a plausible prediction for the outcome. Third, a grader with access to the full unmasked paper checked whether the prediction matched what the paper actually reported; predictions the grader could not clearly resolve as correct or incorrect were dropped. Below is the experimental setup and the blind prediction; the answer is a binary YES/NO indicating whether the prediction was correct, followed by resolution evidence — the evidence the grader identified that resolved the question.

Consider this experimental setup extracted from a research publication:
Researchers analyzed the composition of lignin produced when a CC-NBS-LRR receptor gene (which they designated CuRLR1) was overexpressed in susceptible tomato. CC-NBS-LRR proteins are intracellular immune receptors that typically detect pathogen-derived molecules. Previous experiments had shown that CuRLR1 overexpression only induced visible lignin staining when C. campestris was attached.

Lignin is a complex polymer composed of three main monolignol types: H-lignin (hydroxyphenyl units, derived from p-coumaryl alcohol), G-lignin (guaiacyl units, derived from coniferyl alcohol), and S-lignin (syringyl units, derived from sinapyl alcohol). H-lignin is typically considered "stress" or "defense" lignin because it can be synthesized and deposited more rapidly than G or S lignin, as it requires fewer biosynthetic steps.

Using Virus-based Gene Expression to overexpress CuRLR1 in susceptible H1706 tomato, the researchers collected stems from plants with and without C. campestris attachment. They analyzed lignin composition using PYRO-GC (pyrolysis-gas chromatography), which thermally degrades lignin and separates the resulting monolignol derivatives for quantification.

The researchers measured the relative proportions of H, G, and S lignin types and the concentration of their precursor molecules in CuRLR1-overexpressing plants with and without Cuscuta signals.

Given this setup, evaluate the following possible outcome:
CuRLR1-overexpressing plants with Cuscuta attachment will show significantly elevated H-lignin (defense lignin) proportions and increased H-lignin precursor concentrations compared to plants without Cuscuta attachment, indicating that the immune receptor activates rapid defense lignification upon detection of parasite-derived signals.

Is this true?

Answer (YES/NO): NO